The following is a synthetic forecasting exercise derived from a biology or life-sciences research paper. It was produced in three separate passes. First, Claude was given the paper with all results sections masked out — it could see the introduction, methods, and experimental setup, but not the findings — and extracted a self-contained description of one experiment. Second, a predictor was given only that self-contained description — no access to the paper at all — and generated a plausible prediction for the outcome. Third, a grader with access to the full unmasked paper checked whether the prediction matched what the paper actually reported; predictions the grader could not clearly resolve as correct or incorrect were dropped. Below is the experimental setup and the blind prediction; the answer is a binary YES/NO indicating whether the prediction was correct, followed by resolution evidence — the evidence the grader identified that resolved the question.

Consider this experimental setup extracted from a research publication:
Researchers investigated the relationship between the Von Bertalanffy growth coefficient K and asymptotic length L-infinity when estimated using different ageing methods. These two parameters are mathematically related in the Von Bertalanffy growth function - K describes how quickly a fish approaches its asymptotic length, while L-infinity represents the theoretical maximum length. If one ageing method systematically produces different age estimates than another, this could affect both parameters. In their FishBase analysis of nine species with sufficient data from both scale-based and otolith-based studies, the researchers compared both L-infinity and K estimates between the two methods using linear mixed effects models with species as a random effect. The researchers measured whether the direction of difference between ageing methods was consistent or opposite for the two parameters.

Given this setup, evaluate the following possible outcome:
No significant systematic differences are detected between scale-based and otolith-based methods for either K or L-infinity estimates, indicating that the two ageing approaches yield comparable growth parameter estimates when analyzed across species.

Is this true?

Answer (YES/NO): NO